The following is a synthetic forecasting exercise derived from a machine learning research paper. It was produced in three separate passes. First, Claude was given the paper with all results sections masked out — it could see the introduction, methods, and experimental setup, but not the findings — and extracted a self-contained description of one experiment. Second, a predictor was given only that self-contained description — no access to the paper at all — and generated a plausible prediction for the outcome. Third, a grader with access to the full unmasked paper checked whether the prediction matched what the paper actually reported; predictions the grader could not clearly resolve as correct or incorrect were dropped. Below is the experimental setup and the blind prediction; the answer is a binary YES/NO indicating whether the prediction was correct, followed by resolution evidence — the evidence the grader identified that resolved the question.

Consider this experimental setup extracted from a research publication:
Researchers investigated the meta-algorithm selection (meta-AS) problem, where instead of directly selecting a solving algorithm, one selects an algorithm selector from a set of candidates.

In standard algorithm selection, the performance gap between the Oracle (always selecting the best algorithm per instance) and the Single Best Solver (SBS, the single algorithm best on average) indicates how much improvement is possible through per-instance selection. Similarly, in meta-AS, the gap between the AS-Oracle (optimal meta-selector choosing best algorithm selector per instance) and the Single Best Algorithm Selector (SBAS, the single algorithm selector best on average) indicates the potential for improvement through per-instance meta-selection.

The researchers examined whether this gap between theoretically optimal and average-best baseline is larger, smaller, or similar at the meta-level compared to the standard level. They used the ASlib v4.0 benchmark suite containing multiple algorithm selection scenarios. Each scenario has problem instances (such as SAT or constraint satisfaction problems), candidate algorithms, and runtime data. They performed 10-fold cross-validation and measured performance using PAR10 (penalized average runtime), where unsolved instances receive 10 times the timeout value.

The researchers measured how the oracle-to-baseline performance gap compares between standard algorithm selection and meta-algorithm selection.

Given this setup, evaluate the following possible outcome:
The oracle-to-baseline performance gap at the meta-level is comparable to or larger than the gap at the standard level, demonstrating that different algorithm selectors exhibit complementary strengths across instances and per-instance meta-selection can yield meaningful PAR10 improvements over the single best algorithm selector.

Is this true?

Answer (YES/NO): NO